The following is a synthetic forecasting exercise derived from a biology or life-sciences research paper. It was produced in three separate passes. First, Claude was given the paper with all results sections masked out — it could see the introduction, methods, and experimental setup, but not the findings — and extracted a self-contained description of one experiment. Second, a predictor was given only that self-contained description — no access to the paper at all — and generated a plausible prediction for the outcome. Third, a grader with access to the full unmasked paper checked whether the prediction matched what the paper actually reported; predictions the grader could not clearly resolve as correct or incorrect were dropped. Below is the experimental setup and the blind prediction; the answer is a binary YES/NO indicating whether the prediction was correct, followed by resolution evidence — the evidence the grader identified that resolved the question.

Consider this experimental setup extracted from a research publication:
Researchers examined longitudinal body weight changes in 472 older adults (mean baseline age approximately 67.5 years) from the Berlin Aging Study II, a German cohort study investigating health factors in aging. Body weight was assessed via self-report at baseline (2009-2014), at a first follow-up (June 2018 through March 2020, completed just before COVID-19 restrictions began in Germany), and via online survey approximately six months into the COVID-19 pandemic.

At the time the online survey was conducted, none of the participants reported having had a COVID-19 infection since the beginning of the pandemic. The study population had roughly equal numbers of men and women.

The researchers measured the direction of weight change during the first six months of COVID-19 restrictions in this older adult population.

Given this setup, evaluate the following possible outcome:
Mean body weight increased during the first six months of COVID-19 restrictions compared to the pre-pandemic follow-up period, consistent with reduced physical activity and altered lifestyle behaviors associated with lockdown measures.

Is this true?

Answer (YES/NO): NO